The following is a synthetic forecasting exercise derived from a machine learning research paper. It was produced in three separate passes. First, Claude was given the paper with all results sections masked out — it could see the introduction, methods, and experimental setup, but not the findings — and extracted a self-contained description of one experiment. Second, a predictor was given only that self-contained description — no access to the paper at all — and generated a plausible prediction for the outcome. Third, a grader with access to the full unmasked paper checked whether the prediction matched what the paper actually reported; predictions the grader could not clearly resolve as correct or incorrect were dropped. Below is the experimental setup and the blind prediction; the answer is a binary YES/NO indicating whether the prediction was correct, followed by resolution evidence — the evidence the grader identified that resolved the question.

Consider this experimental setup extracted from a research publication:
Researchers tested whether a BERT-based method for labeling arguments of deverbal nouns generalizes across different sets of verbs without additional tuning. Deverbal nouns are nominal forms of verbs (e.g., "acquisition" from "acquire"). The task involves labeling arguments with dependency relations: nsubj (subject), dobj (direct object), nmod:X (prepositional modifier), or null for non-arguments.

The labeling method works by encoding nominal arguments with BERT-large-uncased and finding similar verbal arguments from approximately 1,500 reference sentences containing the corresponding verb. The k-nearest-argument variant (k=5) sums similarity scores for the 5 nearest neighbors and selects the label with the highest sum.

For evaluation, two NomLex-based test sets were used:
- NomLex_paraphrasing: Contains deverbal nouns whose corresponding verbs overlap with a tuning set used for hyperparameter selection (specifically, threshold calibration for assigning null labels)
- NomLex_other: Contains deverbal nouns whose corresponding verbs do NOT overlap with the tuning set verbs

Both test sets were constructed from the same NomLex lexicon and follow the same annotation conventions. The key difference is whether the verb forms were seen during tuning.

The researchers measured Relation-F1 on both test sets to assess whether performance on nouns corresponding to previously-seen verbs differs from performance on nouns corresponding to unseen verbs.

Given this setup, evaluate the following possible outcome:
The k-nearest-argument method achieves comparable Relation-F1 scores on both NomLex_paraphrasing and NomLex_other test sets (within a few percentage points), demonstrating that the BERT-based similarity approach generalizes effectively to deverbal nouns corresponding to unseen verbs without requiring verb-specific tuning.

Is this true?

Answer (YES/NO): YES